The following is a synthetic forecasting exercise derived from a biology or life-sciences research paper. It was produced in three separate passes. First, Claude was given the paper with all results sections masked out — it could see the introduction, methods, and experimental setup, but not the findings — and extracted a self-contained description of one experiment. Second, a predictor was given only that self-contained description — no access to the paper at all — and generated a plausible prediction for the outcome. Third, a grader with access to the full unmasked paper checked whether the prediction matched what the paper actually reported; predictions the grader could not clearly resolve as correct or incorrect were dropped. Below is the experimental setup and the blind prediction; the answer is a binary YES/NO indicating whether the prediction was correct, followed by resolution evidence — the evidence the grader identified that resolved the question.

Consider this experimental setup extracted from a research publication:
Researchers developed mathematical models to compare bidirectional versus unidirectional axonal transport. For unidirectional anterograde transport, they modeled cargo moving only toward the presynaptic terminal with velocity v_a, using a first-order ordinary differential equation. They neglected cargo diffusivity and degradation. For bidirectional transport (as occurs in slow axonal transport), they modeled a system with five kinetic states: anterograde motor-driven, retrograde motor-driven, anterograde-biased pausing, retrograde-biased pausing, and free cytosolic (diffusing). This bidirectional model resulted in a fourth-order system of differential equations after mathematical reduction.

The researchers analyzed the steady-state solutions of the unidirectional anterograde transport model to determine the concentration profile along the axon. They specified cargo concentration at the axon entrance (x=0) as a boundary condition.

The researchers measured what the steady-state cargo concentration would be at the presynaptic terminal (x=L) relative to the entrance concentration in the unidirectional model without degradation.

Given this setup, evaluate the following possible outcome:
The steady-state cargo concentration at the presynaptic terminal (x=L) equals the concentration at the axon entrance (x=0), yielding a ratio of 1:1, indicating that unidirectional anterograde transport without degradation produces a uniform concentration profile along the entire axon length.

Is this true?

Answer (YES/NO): YES